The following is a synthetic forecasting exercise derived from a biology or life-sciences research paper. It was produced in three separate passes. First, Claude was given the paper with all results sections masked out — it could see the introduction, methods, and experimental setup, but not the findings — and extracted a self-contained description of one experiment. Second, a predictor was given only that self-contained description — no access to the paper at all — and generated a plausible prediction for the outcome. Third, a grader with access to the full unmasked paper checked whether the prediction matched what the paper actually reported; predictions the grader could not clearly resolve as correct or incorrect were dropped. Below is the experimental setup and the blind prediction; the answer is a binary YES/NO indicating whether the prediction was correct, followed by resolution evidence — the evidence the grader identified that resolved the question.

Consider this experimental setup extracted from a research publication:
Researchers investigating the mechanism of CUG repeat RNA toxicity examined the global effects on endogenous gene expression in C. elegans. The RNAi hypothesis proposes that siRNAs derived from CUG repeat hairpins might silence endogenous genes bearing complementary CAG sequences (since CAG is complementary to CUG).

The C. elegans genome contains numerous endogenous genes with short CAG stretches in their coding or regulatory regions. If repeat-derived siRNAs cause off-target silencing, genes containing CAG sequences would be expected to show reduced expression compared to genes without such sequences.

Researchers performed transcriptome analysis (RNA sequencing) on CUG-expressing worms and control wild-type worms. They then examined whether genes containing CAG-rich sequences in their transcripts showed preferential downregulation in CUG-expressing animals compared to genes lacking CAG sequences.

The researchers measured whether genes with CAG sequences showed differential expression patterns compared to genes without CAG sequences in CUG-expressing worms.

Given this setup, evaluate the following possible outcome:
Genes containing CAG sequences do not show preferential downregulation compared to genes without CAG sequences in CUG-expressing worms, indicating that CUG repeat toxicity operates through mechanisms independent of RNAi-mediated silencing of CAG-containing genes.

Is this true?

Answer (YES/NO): NO